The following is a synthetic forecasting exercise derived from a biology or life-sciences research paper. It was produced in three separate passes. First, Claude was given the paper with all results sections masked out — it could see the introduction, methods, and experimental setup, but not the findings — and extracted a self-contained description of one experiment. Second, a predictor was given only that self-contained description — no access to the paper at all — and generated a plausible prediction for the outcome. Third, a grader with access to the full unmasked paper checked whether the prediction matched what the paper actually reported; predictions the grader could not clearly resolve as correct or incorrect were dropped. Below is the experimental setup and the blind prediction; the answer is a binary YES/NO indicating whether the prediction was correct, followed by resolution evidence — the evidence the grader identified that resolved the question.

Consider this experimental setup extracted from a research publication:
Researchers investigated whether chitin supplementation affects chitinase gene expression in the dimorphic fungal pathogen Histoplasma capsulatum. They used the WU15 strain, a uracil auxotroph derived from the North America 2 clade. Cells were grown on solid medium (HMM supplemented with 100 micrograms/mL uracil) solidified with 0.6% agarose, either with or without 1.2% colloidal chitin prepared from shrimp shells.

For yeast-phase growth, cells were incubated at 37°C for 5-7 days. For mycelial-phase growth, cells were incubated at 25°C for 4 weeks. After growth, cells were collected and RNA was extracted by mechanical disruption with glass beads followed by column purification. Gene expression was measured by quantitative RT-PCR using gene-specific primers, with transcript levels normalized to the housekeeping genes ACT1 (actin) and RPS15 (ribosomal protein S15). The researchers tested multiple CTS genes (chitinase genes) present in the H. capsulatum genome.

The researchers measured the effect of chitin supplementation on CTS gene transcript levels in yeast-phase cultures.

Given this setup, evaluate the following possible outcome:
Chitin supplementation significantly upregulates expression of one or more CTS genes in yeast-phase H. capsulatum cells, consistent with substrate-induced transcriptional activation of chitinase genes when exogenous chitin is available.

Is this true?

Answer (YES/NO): YES